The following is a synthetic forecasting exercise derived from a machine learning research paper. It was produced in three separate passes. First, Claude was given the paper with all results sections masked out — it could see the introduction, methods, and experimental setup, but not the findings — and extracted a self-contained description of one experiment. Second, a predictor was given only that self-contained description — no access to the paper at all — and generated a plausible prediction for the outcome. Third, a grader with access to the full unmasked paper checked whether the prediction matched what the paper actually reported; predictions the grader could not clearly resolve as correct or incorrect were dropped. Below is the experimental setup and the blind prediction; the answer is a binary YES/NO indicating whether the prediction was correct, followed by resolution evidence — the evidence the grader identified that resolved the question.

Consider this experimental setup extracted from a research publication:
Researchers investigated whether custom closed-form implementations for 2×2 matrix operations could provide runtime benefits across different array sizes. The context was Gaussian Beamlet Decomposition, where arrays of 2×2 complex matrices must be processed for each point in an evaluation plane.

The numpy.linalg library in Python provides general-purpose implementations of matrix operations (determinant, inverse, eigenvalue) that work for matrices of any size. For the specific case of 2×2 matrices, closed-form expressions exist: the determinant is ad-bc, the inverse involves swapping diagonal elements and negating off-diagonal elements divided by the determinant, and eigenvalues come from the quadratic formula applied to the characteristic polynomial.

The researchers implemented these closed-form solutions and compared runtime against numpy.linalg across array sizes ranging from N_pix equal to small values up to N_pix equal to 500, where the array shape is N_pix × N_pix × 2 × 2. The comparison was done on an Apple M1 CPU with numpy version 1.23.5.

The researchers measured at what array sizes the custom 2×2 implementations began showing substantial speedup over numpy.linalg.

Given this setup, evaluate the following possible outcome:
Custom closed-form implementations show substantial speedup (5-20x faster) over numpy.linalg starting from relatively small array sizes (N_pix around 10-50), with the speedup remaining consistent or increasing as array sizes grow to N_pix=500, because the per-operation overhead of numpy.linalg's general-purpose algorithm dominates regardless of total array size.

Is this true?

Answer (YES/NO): NO